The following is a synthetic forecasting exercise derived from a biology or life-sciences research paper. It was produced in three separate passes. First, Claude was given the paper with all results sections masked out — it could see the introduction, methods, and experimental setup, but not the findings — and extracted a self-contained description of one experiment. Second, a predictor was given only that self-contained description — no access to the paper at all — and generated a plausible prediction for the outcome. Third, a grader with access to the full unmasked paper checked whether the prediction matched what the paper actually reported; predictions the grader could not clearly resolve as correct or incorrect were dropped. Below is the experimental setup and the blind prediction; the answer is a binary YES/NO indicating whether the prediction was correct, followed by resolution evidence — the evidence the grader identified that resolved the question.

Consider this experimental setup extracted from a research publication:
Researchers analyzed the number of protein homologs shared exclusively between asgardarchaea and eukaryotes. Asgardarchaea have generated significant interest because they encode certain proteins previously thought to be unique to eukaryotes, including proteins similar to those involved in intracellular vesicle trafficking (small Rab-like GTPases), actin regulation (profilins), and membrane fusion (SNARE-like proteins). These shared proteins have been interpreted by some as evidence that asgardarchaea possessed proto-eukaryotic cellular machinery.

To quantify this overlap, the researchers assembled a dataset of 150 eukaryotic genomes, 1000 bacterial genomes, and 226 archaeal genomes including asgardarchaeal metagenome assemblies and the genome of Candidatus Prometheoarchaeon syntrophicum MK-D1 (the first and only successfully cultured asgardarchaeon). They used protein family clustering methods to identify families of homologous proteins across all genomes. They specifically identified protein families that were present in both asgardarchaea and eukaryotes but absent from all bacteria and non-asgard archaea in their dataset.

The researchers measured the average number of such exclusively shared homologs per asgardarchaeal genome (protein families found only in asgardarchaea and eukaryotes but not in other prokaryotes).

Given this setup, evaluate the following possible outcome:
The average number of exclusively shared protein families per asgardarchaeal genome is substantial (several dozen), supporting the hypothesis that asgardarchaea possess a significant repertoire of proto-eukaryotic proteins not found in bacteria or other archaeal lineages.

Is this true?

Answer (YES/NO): NO